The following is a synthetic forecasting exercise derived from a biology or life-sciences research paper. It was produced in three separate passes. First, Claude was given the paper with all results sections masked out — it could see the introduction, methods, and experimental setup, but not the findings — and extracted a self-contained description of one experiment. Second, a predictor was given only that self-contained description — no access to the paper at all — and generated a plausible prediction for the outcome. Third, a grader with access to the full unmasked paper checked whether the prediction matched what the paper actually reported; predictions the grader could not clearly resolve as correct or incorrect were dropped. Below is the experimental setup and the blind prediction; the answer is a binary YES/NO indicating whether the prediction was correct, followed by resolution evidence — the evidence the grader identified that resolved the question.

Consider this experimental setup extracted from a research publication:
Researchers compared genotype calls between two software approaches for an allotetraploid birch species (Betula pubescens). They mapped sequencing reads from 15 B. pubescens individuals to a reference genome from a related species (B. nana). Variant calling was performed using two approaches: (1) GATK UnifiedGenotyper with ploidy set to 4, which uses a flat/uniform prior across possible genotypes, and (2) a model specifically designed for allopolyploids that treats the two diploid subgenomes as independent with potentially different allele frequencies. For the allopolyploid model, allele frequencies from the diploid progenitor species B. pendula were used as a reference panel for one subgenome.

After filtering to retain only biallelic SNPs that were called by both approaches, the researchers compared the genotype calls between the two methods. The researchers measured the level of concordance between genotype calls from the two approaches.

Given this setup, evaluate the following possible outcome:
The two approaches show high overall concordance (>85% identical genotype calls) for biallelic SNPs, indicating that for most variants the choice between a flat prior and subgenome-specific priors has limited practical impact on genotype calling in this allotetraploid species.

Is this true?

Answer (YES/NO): YES